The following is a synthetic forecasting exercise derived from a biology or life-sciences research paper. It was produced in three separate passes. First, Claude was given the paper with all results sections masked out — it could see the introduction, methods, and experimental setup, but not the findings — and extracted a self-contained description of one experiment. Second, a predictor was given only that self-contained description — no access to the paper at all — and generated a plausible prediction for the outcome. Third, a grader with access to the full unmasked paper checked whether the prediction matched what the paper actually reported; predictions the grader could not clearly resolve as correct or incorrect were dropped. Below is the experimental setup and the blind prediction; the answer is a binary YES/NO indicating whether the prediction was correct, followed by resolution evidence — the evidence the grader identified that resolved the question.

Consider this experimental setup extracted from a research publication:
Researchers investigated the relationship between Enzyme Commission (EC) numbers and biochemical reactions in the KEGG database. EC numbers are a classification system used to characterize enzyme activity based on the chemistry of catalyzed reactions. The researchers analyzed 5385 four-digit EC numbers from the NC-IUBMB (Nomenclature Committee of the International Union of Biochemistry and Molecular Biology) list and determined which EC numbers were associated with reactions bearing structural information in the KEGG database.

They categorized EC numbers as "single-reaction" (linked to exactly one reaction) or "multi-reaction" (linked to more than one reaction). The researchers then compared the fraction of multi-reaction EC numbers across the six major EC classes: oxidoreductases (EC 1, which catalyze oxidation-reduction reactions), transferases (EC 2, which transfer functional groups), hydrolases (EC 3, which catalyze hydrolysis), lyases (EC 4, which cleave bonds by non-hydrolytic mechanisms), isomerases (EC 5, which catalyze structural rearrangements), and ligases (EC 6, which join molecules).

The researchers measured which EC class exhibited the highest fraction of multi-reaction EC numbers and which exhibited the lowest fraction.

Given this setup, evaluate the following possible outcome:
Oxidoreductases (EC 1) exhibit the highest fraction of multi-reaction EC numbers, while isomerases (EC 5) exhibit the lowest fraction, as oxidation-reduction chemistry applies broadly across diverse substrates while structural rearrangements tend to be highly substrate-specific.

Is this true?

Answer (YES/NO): YES